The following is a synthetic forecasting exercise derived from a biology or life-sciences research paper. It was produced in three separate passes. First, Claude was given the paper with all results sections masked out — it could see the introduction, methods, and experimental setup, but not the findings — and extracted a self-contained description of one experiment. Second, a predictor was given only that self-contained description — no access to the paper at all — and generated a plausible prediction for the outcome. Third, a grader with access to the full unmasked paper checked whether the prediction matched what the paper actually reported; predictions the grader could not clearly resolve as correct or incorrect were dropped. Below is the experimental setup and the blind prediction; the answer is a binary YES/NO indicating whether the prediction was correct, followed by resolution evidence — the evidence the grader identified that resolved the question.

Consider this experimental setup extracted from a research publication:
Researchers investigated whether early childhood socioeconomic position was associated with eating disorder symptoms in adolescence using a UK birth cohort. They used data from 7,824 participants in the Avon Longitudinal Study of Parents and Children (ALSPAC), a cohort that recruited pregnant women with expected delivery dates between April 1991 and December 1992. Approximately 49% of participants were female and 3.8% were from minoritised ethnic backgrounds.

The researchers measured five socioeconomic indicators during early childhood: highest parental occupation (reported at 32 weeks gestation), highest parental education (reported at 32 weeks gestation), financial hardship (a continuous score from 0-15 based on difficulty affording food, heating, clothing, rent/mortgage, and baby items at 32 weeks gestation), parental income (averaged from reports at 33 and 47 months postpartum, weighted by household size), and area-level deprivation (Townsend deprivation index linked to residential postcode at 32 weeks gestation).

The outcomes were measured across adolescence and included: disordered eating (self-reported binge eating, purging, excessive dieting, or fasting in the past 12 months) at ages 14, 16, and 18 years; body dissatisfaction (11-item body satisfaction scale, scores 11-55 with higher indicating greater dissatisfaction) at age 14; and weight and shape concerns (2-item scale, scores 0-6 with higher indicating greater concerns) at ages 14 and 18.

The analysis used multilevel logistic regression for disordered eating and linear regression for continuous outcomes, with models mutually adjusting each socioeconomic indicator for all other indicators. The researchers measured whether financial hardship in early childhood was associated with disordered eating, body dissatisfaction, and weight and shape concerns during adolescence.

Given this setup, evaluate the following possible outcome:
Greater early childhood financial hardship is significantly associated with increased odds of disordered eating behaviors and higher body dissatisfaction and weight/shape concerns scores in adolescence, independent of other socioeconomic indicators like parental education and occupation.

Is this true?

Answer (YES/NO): YES